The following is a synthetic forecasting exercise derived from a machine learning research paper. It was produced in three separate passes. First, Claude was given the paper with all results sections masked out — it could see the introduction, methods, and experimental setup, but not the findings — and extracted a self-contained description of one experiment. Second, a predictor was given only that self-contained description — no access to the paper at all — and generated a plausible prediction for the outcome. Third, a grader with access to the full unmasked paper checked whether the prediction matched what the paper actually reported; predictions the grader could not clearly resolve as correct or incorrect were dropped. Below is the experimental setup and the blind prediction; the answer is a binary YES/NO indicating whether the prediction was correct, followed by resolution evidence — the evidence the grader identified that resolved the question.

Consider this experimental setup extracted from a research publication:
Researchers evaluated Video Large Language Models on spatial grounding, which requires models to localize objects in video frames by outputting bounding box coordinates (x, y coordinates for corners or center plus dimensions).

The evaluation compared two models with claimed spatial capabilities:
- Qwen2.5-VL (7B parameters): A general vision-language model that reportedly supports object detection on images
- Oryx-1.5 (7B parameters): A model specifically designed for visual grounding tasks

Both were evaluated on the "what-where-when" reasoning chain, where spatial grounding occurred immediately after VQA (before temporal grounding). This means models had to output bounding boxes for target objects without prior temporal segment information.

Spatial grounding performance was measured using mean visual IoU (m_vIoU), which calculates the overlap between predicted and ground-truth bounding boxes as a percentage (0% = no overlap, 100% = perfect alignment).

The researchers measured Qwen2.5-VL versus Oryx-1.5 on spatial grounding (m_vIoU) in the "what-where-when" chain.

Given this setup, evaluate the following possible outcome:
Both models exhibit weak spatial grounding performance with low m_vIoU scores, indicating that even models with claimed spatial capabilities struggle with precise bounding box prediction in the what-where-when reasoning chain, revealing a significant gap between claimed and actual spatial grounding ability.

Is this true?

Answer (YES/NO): YES